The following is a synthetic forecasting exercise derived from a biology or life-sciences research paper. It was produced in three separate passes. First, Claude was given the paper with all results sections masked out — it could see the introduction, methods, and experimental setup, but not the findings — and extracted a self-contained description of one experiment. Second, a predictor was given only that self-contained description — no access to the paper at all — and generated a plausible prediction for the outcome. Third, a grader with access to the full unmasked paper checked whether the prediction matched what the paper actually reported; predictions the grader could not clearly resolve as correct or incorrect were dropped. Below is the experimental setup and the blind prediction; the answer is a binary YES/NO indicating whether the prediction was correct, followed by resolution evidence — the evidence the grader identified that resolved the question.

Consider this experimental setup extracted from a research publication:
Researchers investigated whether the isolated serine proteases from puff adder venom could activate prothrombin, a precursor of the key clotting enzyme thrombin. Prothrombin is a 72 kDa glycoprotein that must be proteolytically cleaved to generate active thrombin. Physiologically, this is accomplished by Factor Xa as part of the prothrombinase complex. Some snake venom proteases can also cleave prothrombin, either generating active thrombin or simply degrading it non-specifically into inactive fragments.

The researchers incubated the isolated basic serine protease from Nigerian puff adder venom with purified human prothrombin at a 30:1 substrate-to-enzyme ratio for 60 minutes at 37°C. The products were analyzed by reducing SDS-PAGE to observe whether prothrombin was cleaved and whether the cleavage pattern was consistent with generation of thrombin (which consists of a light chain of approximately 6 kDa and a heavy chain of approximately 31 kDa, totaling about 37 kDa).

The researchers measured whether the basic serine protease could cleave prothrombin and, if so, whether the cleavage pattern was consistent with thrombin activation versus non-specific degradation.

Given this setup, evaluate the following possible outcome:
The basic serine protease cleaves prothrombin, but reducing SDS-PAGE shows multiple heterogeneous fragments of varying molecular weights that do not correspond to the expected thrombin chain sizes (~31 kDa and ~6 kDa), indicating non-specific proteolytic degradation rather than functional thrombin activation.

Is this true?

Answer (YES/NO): NO